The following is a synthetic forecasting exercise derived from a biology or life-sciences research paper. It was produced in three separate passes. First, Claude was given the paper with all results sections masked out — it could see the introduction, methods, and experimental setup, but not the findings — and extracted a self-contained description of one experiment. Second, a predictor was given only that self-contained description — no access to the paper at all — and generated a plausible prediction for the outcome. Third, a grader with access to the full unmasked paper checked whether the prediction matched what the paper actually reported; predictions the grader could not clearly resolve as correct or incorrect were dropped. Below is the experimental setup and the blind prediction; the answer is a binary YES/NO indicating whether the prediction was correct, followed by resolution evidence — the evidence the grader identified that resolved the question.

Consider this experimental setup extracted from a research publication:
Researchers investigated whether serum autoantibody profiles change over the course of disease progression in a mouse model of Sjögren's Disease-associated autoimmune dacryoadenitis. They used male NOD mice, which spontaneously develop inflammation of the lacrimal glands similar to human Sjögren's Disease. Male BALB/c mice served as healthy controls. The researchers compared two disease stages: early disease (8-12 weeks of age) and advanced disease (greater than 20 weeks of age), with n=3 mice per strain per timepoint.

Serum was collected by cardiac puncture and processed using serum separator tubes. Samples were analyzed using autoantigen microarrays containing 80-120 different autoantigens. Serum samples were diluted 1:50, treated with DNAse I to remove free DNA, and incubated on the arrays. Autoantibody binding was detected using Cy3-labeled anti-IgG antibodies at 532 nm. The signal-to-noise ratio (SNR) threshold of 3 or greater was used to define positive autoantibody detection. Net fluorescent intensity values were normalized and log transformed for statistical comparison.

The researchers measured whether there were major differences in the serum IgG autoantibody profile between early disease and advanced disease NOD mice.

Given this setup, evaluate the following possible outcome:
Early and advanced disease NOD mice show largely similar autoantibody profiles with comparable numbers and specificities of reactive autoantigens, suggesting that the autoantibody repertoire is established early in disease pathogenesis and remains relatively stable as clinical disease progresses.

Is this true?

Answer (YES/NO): YES